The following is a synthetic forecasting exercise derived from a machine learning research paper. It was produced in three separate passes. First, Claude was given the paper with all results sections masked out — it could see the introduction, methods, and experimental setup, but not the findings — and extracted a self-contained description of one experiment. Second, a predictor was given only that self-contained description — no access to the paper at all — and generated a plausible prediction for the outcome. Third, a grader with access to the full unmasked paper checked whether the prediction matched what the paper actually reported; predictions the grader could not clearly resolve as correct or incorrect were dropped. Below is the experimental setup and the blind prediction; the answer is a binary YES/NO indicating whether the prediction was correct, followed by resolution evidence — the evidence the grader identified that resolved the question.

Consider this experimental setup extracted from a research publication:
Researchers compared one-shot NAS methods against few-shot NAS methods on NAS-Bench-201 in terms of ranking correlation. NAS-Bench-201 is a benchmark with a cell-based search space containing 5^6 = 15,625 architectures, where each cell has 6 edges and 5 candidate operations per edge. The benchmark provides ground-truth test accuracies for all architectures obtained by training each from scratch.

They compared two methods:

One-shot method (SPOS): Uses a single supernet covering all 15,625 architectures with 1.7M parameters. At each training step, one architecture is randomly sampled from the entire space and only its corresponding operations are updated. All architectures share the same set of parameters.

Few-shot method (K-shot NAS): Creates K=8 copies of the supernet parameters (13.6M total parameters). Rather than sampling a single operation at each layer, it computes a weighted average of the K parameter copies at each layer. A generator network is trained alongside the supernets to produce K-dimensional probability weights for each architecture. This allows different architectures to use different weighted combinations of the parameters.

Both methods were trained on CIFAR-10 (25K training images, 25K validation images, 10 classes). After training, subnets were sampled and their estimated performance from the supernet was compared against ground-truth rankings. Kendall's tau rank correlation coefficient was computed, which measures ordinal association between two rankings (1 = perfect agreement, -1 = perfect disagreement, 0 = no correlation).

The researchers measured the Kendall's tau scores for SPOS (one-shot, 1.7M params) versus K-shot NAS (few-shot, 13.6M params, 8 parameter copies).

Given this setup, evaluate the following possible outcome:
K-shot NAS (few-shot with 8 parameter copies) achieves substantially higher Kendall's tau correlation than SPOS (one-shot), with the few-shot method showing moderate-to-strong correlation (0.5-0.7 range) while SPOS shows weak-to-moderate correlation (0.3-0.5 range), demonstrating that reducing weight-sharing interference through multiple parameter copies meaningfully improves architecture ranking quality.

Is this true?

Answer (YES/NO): NO